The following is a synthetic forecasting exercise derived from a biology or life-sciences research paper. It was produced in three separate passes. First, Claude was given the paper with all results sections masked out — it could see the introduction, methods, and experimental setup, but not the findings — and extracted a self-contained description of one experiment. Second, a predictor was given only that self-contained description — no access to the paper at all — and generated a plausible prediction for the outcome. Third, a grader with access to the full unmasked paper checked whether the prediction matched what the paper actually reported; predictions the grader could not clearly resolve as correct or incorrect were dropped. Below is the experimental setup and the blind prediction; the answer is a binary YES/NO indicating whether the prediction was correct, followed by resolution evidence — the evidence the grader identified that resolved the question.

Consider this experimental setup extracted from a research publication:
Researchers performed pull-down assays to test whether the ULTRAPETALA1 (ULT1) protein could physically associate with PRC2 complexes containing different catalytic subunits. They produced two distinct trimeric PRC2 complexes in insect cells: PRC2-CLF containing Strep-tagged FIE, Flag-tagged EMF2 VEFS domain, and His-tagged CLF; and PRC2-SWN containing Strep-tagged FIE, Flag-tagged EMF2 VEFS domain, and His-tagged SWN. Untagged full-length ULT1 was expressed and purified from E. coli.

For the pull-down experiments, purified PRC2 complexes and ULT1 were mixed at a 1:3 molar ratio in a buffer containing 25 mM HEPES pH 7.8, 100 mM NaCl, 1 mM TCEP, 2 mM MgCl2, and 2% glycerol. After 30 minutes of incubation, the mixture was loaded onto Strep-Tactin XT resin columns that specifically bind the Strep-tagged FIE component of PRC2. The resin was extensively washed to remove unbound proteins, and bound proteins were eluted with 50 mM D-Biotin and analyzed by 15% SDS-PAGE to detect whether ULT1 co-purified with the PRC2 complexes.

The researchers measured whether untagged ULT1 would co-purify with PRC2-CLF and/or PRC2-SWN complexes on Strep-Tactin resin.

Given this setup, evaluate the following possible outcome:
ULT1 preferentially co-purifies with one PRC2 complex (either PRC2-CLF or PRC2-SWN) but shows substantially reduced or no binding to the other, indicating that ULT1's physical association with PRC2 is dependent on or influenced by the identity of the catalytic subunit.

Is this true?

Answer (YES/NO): YES